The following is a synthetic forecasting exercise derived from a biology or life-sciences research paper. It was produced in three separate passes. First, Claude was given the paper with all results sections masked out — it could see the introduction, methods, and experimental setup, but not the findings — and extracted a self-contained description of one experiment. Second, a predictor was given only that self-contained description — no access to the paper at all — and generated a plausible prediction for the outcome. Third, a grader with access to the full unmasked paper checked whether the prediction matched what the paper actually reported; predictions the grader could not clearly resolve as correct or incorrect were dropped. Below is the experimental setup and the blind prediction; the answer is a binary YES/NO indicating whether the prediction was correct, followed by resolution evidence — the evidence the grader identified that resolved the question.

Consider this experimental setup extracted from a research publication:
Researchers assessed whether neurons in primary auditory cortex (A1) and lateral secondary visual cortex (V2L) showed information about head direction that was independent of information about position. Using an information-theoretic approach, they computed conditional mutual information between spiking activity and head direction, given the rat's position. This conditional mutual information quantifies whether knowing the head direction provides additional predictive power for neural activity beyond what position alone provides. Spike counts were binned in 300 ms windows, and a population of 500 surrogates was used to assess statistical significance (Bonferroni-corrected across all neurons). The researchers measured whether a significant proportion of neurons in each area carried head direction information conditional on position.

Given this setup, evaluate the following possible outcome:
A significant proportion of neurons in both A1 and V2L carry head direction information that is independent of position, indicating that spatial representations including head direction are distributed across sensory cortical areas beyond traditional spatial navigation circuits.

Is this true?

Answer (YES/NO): YES